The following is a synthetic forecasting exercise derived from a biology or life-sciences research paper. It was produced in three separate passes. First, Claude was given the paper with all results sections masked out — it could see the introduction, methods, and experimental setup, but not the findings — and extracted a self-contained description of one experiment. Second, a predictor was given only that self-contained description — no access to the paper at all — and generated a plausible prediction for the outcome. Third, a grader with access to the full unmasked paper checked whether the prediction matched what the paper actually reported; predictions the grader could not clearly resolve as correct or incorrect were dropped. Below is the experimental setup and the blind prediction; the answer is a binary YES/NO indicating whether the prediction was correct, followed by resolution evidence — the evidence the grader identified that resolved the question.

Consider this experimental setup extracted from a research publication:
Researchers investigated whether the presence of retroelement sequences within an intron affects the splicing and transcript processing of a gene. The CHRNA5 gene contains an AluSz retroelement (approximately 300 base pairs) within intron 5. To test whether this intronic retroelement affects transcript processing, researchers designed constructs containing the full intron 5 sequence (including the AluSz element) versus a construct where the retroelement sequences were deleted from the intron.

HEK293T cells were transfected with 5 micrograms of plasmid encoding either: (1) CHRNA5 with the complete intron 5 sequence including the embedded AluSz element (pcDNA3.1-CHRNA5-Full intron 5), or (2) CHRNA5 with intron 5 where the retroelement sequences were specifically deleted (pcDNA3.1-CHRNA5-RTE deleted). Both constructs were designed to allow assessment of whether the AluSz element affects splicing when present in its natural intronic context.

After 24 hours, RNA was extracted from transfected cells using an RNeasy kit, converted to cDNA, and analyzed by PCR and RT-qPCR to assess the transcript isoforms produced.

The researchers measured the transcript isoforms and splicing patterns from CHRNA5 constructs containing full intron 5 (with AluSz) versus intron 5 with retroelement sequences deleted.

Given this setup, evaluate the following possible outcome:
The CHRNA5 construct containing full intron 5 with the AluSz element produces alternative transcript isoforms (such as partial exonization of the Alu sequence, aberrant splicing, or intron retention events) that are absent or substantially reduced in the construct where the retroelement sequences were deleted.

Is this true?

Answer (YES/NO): NO